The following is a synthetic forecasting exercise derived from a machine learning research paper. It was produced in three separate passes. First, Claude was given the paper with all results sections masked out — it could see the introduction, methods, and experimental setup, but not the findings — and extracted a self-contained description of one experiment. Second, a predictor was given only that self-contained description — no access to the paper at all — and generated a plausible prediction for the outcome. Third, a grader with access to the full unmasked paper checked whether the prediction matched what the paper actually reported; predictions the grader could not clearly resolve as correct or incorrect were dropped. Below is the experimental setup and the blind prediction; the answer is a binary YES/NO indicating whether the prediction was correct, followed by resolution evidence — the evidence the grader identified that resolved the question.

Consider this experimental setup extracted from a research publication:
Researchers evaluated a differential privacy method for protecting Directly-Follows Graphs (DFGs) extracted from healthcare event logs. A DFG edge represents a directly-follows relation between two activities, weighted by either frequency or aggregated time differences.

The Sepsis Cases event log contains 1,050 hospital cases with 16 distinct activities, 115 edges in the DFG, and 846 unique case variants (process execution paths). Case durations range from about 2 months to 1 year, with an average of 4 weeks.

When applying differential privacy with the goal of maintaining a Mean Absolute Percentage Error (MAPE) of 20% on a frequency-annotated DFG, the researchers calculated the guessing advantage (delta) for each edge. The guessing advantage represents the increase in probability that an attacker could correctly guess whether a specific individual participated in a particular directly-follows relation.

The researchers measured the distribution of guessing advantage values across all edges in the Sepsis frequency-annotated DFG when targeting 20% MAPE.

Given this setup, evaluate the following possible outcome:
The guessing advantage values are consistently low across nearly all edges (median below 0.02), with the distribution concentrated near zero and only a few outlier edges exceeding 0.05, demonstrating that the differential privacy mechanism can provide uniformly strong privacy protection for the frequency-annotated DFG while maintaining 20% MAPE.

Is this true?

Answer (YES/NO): NO